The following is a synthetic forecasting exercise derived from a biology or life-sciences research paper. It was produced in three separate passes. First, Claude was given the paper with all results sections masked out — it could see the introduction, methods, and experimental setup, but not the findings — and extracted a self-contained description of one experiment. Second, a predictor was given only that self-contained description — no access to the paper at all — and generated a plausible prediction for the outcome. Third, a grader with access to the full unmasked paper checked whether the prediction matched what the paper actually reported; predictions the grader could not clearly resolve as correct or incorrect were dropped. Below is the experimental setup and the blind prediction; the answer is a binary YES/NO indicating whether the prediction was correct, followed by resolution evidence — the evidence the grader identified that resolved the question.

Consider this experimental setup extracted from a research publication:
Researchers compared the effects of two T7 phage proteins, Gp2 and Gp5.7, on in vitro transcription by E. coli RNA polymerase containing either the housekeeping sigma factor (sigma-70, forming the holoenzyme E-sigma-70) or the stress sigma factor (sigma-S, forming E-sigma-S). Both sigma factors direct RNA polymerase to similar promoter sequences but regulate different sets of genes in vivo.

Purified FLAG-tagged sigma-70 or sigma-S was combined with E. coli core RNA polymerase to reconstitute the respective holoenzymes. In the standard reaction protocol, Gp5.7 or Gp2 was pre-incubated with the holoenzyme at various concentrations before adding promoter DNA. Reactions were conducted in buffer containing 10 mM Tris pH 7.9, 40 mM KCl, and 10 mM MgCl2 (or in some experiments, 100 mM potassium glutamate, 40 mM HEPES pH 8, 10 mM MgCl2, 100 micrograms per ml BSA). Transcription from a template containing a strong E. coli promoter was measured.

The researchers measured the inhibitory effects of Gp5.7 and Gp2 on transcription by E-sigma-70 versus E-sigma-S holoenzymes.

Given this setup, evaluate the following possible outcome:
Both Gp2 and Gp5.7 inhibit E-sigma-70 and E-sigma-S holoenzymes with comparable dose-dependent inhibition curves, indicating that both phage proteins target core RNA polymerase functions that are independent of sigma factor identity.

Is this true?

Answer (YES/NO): NO